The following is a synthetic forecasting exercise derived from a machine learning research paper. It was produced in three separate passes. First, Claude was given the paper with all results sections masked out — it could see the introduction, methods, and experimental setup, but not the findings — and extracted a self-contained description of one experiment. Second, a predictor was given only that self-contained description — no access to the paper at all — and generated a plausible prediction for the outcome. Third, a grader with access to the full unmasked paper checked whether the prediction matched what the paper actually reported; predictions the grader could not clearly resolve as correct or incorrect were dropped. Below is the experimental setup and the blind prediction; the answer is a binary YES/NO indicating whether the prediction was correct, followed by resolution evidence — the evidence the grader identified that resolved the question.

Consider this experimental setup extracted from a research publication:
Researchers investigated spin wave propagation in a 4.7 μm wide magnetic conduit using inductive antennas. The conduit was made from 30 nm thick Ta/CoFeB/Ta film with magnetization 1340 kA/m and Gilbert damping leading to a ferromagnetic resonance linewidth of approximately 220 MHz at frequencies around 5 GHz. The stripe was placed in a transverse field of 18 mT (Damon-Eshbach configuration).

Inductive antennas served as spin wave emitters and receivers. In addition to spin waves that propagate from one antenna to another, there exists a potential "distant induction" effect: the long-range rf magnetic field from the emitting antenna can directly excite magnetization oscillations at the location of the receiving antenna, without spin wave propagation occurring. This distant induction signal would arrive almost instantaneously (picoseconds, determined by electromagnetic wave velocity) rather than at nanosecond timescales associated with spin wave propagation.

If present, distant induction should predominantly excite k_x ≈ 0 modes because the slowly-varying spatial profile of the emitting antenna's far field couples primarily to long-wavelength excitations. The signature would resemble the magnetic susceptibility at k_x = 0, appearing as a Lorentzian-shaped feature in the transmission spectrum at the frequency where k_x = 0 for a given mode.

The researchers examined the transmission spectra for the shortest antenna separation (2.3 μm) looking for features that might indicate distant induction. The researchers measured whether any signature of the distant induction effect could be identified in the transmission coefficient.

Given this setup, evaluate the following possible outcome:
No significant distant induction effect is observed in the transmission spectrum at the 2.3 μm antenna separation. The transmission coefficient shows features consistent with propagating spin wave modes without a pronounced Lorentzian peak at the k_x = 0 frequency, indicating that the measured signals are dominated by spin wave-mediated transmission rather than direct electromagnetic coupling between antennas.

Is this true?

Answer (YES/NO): NO